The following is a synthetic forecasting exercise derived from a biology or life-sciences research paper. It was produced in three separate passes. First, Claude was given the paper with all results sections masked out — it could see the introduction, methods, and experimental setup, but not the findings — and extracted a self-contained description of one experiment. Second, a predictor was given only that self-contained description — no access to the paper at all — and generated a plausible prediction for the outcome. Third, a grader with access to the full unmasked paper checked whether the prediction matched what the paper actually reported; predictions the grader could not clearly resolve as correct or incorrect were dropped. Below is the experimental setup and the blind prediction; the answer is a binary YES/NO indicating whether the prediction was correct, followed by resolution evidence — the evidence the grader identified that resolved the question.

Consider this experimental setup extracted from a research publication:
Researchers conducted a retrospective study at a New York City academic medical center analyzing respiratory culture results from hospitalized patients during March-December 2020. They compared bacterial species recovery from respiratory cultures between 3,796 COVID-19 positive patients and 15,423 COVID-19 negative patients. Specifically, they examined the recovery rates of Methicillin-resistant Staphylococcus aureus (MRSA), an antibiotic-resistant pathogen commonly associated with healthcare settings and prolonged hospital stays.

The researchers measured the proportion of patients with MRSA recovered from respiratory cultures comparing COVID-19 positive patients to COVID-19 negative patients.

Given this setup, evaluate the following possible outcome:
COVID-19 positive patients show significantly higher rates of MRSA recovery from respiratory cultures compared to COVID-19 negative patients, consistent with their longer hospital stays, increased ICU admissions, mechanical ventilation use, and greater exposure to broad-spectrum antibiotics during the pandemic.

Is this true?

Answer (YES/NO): YES